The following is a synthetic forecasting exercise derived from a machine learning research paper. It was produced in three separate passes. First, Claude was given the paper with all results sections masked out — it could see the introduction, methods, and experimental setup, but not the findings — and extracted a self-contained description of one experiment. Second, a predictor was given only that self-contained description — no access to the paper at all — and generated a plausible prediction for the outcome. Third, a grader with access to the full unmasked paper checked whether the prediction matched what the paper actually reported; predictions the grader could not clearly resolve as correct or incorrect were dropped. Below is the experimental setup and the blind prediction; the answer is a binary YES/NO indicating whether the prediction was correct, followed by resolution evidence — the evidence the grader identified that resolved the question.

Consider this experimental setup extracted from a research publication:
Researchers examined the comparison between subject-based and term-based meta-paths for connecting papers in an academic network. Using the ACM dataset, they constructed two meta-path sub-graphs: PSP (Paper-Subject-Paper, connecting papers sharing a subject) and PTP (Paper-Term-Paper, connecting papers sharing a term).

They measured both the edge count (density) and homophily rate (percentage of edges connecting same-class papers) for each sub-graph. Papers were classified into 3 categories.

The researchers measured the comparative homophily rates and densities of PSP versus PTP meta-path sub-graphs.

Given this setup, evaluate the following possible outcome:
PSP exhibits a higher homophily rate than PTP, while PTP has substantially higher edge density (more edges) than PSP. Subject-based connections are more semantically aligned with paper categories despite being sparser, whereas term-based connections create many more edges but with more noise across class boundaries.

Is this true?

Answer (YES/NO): YES